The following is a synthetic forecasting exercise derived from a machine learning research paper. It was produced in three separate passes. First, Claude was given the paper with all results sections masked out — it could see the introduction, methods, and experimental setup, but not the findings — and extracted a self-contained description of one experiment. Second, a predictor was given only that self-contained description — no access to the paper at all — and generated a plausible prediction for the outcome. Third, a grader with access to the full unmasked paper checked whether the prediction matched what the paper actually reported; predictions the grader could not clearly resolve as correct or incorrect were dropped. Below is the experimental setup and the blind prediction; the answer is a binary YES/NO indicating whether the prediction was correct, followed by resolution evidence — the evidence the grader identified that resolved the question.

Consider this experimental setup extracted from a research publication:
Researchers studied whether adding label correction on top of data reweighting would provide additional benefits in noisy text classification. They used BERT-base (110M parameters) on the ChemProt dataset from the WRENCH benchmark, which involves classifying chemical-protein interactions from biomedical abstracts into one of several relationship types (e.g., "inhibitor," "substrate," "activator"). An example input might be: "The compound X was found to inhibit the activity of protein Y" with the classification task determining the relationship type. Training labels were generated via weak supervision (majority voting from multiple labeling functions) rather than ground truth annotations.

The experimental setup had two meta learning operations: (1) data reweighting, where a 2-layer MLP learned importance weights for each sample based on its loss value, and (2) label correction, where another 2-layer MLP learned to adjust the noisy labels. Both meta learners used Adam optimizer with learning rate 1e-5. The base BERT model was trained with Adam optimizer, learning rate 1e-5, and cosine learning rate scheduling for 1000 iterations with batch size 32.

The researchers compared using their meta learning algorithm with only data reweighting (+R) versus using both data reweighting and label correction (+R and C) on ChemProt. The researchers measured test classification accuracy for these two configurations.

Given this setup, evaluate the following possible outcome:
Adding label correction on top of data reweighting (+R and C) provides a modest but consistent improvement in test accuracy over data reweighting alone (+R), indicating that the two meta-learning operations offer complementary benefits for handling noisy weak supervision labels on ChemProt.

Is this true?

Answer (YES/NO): YES